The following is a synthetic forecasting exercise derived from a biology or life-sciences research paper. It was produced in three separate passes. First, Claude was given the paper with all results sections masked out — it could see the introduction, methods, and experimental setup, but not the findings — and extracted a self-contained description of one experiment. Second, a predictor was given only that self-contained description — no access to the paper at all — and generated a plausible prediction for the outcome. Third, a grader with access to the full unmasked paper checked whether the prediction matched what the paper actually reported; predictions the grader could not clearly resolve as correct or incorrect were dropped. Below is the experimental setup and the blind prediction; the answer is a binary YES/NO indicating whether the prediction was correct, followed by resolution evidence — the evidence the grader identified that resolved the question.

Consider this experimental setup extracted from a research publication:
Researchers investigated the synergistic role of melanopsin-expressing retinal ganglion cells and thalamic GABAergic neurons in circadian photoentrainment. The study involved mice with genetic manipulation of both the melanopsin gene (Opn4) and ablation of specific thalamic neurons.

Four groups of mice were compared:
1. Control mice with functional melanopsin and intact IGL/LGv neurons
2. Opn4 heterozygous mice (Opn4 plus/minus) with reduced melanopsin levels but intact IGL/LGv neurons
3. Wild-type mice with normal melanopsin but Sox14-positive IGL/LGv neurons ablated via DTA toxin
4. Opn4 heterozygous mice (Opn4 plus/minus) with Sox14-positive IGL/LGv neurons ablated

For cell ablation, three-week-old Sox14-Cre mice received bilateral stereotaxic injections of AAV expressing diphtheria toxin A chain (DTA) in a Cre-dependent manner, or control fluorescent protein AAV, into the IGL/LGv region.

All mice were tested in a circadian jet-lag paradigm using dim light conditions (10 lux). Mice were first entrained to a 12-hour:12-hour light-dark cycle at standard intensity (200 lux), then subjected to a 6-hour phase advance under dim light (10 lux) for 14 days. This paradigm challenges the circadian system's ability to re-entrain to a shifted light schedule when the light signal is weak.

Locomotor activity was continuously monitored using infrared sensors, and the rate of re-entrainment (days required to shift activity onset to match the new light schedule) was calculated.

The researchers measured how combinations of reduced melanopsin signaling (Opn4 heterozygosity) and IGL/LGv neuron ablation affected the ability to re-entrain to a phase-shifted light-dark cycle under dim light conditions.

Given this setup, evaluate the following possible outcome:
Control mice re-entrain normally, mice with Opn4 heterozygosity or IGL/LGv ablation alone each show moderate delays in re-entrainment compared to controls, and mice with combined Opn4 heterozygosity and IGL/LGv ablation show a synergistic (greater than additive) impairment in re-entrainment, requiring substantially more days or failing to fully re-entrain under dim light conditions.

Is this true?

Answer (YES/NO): NO